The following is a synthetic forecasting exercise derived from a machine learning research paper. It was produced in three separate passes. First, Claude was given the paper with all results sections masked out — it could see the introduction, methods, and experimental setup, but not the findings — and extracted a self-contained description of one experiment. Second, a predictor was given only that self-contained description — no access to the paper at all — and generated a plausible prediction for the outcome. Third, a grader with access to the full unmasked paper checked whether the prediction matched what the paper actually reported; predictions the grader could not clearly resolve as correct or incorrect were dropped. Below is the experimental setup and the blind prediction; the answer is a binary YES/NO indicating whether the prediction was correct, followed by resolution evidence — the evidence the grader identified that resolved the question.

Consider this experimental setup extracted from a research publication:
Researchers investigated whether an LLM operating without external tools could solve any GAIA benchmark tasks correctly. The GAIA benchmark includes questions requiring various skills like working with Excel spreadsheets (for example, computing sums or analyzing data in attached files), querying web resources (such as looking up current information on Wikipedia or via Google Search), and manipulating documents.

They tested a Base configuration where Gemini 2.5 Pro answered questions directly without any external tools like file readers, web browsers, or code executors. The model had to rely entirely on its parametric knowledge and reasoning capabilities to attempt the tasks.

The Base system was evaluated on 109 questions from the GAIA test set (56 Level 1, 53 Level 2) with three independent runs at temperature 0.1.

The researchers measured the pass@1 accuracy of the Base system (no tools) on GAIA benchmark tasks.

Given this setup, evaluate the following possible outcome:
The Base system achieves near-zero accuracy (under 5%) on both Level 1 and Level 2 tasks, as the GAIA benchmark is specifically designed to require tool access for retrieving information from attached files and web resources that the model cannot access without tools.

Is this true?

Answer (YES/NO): NO